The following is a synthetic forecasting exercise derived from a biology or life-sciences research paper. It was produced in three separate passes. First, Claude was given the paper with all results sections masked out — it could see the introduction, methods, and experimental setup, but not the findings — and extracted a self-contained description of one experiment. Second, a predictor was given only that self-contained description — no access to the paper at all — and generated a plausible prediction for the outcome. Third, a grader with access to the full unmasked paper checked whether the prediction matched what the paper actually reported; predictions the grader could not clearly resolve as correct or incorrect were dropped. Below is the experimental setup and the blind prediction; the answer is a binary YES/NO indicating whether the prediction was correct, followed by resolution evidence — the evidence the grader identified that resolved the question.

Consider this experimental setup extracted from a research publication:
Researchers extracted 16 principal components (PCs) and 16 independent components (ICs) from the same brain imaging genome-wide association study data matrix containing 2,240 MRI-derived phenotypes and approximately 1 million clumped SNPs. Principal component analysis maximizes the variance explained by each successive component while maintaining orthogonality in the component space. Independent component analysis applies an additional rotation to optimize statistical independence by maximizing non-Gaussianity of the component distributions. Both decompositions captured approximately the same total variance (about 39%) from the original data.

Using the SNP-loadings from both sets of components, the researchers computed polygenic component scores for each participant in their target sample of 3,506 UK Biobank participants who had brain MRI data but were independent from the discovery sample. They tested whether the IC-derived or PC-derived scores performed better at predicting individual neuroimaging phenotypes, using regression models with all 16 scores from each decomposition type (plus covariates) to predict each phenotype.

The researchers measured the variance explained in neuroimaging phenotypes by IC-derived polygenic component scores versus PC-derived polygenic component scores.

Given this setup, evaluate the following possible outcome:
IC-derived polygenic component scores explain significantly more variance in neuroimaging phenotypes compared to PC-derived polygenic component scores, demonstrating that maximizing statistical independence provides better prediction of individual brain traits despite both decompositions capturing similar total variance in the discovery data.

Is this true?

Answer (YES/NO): NO